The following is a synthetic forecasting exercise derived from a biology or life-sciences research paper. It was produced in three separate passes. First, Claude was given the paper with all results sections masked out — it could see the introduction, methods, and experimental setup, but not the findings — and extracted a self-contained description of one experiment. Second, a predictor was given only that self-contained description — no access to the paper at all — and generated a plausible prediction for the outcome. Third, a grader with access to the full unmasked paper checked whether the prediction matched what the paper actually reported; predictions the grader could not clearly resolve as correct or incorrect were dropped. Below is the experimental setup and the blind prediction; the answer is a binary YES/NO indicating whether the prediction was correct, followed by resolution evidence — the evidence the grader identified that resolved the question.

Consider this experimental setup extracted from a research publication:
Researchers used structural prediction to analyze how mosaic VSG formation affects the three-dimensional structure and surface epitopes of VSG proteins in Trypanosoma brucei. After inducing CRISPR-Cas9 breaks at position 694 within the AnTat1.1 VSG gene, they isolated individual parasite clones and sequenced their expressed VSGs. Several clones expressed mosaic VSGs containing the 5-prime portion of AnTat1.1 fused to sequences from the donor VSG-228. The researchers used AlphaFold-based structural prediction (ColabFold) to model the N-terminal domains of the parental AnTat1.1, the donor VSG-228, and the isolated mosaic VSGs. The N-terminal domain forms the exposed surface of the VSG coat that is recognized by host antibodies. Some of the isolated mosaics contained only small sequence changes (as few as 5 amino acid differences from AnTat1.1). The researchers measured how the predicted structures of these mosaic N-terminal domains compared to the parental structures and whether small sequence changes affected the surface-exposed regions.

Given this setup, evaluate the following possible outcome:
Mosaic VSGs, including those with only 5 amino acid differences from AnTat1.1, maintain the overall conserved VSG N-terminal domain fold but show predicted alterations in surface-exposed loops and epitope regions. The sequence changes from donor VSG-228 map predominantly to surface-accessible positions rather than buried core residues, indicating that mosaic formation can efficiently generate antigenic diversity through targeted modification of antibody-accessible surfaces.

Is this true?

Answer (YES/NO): YES